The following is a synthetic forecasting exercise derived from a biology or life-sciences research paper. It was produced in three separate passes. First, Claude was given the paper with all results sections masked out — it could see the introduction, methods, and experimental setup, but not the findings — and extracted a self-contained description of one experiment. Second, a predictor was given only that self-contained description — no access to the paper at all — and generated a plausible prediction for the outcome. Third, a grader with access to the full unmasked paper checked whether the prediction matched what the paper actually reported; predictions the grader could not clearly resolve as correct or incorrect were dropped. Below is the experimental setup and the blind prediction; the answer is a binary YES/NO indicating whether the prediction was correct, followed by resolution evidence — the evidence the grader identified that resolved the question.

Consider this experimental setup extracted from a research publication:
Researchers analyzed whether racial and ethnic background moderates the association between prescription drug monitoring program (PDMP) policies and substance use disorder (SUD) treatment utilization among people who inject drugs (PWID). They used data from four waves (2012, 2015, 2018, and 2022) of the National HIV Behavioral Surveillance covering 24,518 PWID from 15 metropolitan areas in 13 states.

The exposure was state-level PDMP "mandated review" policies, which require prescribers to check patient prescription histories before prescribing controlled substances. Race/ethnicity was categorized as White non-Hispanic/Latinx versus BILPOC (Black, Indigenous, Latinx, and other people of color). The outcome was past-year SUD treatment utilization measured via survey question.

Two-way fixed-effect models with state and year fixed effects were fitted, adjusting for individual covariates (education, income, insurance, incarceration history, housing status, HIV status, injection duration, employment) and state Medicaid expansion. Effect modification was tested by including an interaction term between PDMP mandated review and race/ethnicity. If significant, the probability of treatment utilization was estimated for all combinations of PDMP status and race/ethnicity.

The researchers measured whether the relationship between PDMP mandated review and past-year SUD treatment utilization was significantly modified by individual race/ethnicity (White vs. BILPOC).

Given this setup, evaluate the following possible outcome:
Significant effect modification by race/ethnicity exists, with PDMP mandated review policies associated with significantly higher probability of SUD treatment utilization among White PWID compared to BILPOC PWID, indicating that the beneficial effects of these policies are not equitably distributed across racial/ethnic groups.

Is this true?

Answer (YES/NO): NO